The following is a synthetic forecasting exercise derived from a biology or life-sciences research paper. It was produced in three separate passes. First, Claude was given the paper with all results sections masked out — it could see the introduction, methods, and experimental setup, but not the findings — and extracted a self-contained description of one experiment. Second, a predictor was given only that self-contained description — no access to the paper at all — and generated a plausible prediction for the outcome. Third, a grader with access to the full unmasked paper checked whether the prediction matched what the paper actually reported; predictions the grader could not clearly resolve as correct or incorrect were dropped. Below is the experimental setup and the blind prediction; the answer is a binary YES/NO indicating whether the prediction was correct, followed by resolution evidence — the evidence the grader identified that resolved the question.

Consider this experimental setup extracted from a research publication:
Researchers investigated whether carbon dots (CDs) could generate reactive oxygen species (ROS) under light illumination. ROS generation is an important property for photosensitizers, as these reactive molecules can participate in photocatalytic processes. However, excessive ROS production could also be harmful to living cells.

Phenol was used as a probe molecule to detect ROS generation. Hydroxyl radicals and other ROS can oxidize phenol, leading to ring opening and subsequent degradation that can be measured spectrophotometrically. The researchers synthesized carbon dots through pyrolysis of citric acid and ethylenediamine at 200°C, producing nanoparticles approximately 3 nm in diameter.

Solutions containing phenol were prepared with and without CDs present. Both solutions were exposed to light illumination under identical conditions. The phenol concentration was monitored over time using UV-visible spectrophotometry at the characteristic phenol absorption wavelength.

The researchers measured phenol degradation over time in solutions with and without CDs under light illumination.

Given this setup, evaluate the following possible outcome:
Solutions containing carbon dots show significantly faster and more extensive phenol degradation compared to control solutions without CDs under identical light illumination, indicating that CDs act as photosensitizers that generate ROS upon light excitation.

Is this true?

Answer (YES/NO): YES